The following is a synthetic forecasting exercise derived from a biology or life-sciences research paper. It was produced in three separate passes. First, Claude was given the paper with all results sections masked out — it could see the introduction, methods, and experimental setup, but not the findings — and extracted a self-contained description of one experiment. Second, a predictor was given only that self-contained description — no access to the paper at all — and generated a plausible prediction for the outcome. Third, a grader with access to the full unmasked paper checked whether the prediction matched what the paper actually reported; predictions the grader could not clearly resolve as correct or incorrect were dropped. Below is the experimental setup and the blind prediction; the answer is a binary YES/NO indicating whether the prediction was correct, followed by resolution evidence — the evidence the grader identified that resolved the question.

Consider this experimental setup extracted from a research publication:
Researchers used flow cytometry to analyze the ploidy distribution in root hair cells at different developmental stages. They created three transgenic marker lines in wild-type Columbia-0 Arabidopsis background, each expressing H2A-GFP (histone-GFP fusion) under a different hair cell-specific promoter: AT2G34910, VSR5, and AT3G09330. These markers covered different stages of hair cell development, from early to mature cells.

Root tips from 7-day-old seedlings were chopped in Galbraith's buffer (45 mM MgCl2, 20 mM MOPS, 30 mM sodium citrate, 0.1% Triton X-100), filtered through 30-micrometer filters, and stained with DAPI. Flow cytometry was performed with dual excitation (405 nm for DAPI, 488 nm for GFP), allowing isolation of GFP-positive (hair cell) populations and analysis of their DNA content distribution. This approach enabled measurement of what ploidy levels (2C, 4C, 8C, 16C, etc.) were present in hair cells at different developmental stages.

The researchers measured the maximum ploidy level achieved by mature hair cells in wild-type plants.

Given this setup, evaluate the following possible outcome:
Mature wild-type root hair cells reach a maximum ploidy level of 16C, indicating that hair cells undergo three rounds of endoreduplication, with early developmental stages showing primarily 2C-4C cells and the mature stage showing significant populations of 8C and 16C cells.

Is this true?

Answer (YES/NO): YES